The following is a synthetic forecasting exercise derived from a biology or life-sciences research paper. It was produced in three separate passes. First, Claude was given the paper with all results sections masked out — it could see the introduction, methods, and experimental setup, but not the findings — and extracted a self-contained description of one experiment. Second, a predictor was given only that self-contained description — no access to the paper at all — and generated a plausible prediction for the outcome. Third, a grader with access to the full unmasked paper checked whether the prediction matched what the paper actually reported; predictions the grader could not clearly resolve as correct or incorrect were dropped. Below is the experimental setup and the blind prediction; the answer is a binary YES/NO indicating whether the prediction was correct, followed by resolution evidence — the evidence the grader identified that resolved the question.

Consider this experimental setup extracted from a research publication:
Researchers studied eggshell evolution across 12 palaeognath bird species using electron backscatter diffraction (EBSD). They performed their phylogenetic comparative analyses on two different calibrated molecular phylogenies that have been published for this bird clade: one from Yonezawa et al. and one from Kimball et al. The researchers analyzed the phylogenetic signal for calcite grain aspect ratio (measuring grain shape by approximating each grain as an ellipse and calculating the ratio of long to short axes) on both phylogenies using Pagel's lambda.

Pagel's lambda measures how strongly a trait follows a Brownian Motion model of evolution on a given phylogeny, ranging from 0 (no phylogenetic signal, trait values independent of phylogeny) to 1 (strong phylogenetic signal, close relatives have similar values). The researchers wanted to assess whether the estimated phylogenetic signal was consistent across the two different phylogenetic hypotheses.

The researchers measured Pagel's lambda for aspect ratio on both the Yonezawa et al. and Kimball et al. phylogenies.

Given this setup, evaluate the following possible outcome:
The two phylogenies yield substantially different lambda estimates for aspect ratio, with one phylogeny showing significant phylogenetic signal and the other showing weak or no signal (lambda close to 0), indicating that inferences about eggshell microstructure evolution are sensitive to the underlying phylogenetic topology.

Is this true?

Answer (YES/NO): NO